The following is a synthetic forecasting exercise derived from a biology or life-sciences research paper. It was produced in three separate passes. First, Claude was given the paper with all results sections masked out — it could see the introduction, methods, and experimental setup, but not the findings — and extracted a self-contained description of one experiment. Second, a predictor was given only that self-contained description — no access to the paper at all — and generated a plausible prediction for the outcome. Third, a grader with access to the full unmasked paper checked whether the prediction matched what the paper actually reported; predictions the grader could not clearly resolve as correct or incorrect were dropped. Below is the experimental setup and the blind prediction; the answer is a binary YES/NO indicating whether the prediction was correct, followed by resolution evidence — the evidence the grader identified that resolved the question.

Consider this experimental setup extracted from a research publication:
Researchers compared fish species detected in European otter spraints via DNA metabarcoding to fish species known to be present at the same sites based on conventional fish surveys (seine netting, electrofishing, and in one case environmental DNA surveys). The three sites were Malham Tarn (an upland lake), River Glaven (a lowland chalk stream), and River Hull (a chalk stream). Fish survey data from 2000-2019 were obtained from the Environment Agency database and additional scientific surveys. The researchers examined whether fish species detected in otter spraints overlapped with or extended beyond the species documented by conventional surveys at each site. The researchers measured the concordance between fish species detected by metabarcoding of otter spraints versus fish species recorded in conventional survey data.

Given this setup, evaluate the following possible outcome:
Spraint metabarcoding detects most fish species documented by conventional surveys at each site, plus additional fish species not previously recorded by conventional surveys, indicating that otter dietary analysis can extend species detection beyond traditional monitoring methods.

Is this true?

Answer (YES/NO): NO